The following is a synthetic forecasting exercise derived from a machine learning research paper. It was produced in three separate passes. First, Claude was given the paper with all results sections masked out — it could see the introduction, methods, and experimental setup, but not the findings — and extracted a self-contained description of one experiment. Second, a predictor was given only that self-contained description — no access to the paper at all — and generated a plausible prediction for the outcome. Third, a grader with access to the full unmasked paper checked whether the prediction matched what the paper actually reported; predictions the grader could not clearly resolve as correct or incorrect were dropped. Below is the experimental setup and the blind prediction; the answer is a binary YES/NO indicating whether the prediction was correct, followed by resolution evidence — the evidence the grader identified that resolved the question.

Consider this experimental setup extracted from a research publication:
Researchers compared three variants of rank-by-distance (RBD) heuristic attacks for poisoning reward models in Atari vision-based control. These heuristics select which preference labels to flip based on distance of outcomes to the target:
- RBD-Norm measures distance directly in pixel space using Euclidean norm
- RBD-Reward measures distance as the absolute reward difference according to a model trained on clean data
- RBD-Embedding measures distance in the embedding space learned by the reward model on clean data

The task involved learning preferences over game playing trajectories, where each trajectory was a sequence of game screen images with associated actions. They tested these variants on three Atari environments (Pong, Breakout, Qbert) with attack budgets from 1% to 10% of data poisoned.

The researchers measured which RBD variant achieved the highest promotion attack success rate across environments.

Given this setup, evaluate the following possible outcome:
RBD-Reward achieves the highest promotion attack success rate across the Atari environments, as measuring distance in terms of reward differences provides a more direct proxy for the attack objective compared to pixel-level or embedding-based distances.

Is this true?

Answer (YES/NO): NO